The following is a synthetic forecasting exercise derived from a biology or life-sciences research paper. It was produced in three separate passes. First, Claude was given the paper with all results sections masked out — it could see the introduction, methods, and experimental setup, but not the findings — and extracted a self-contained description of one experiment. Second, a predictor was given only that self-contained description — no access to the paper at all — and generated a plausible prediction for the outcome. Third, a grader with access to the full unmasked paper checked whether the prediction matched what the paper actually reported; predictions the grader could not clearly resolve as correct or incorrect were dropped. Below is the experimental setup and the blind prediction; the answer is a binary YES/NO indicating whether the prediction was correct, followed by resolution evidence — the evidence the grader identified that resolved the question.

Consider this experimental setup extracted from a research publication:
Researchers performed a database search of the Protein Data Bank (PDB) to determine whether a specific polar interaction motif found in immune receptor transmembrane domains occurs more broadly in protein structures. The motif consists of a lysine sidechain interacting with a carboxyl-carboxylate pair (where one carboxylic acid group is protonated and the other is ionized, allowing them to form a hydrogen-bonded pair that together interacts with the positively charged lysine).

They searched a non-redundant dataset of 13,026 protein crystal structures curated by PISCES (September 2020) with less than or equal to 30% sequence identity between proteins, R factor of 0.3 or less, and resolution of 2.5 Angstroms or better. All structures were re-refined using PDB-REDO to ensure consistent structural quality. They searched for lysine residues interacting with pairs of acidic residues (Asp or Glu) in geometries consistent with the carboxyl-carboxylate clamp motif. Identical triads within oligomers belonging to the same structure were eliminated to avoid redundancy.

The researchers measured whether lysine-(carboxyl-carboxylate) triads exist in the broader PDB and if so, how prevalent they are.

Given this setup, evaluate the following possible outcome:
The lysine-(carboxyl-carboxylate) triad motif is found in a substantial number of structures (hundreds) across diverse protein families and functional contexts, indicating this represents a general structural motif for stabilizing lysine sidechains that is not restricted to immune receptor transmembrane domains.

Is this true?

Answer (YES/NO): NO